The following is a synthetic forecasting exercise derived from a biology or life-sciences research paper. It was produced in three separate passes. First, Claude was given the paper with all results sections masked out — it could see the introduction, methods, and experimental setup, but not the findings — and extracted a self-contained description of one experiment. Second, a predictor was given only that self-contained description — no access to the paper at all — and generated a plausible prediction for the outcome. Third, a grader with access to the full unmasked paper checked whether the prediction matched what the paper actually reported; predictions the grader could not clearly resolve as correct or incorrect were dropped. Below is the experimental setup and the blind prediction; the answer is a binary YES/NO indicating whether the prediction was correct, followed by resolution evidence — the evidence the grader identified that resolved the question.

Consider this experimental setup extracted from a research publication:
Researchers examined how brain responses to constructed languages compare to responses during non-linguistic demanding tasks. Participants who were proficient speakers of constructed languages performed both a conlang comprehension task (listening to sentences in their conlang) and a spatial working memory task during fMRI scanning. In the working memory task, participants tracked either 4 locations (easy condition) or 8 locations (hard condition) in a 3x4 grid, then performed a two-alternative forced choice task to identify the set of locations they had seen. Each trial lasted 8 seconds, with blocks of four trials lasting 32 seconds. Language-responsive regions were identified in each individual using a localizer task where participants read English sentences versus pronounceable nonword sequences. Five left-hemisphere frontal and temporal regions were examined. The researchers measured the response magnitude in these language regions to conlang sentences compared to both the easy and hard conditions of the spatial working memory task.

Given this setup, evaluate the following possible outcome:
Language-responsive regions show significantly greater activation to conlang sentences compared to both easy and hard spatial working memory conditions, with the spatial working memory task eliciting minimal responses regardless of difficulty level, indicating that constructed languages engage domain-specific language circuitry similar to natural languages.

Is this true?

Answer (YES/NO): YES